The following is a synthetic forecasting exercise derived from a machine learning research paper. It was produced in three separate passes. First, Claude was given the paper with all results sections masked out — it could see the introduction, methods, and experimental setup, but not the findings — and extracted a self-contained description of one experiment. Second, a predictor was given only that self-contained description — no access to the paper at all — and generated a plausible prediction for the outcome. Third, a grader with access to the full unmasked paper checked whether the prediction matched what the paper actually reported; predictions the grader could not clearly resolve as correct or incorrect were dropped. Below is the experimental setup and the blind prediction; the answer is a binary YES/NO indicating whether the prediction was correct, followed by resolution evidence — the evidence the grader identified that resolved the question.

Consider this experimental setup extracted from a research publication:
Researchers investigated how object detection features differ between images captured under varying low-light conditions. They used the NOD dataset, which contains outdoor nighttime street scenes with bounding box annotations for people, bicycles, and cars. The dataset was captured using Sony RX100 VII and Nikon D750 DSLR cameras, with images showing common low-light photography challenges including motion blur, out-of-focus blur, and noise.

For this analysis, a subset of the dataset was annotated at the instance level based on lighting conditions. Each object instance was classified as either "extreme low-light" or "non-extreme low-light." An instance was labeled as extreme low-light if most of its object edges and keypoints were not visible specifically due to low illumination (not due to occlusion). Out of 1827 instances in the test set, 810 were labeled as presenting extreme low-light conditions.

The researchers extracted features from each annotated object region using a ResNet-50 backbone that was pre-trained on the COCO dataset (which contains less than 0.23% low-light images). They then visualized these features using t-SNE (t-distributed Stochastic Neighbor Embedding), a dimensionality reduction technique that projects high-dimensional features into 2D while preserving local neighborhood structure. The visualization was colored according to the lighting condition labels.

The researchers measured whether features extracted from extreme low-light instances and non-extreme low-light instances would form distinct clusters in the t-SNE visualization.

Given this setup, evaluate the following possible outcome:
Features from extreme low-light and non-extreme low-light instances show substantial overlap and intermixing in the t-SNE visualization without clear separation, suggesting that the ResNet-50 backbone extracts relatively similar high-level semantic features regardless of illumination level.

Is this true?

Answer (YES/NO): NO